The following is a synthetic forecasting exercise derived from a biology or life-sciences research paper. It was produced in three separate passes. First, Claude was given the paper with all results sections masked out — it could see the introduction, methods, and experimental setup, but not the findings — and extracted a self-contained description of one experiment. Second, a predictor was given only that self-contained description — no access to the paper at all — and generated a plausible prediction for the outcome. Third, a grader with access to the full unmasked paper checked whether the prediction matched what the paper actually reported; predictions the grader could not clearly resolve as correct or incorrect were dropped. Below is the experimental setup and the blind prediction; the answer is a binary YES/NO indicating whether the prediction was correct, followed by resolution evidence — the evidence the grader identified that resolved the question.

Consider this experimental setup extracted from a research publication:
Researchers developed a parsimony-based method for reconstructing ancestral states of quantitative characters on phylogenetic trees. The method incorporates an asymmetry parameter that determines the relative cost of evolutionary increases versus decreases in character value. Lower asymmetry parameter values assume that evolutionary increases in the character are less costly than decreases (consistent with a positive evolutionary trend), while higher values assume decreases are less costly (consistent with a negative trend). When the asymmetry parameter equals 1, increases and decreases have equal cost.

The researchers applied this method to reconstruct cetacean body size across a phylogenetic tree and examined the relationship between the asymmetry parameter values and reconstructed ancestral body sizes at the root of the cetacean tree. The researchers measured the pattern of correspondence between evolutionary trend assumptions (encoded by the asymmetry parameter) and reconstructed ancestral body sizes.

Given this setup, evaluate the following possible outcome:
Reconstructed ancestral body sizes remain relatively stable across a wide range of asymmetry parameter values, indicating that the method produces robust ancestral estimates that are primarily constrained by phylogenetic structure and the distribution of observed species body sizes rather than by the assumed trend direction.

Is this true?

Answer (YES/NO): NO